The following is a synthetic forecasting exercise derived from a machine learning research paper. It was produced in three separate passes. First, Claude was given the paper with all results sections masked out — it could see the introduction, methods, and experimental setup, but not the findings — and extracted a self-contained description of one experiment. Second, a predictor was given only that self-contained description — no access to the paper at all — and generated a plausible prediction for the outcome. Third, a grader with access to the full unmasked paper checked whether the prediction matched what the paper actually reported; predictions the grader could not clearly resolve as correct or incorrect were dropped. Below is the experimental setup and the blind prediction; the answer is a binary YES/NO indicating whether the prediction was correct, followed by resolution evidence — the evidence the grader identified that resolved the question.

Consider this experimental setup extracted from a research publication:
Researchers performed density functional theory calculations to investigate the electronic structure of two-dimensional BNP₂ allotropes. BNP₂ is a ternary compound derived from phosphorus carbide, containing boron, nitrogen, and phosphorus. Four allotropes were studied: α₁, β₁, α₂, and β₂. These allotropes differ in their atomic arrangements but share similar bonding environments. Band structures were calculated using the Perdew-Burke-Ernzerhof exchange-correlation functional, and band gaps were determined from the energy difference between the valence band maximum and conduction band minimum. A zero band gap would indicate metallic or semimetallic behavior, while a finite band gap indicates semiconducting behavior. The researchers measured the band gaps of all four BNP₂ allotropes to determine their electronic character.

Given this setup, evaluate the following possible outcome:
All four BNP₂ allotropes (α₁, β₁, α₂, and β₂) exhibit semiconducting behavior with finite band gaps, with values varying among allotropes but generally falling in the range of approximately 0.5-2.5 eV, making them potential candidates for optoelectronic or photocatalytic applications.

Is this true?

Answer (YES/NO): YES